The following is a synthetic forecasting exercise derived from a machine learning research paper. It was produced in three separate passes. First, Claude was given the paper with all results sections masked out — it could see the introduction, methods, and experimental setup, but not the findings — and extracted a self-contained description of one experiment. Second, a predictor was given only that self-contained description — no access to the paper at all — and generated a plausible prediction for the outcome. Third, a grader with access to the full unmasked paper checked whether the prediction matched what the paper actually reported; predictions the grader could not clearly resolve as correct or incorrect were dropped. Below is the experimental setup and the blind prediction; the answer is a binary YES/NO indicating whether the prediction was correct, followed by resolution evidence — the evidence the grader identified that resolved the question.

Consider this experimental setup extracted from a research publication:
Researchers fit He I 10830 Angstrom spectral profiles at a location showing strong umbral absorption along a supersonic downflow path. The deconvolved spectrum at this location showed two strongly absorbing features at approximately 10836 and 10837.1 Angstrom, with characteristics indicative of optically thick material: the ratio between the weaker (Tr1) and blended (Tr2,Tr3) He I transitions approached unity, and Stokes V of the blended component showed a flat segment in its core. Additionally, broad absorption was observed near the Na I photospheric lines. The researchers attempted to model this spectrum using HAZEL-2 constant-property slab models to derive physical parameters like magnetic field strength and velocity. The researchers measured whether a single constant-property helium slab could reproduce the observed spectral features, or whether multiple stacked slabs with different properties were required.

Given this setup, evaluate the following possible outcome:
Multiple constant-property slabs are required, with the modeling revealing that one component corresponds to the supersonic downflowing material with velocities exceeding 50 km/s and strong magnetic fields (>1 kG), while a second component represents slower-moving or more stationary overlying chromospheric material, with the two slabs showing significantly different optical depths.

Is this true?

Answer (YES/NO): NO